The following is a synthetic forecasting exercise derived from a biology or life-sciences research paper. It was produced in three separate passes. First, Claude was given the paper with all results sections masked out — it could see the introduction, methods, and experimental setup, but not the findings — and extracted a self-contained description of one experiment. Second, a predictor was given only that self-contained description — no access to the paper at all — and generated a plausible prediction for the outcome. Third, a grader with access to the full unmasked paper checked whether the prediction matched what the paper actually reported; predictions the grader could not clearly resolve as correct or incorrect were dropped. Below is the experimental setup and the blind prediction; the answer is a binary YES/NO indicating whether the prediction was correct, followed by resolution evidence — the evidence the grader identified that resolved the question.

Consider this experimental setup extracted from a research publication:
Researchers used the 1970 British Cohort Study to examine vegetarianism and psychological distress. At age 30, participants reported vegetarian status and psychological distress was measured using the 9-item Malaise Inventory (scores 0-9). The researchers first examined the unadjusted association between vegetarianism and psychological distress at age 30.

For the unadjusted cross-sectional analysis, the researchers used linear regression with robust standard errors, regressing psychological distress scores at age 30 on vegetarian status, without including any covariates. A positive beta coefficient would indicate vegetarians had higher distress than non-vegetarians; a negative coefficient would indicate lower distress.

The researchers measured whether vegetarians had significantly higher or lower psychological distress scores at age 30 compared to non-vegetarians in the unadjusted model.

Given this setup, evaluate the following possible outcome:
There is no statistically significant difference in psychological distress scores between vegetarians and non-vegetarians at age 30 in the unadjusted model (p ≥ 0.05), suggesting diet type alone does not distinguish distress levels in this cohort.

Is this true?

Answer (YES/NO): NO